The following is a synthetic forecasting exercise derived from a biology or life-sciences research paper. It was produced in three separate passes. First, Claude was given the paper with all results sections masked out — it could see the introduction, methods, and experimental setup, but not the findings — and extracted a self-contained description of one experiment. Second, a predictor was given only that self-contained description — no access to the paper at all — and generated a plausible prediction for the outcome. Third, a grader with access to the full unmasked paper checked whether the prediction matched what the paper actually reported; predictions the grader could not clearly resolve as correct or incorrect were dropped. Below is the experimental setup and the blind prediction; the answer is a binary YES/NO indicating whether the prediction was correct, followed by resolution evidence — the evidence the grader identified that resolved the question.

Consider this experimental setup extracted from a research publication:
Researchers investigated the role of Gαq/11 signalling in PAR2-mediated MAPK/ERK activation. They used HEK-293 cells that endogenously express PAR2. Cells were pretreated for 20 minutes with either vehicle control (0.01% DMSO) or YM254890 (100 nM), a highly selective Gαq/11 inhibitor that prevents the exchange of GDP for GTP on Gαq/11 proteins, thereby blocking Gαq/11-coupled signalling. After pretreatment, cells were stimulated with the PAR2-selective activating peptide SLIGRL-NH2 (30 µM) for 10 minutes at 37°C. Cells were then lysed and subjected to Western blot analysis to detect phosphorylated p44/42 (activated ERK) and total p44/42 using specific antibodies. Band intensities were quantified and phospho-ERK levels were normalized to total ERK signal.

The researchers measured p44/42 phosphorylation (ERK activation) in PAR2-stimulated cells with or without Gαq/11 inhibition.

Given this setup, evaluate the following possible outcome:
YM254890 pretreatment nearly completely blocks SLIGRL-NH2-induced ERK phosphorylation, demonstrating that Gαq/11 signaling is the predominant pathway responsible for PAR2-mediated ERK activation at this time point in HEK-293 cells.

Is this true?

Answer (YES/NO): NO